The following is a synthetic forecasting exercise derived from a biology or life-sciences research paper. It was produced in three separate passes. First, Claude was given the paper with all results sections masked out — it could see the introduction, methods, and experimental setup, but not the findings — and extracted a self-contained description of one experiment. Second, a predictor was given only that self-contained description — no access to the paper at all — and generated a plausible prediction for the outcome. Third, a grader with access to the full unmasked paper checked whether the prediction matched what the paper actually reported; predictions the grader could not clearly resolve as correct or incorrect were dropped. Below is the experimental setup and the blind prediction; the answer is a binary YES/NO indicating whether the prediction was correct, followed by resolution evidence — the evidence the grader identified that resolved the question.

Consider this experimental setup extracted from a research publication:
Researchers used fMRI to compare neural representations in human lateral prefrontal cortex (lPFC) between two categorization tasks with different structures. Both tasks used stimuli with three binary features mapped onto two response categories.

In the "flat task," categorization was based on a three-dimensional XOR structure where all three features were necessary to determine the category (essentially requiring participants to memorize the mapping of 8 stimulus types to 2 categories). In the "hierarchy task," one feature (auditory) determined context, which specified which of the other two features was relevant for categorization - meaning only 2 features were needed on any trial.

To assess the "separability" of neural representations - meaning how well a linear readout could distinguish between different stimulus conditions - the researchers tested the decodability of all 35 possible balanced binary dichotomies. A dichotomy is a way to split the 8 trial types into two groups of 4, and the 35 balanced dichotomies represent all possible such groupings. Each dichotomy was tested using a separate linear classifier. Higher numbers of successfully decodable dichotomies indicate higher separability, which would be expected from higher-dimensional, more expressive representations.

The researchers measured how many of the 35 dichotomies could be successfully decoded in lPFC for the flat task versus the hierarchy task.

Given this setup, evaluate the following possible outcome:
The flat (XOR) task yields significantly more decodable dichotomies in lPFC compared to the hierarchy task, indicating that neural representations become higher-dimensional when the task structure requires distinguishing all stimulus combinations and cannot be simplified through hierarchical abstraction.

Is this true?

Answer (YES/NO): NO